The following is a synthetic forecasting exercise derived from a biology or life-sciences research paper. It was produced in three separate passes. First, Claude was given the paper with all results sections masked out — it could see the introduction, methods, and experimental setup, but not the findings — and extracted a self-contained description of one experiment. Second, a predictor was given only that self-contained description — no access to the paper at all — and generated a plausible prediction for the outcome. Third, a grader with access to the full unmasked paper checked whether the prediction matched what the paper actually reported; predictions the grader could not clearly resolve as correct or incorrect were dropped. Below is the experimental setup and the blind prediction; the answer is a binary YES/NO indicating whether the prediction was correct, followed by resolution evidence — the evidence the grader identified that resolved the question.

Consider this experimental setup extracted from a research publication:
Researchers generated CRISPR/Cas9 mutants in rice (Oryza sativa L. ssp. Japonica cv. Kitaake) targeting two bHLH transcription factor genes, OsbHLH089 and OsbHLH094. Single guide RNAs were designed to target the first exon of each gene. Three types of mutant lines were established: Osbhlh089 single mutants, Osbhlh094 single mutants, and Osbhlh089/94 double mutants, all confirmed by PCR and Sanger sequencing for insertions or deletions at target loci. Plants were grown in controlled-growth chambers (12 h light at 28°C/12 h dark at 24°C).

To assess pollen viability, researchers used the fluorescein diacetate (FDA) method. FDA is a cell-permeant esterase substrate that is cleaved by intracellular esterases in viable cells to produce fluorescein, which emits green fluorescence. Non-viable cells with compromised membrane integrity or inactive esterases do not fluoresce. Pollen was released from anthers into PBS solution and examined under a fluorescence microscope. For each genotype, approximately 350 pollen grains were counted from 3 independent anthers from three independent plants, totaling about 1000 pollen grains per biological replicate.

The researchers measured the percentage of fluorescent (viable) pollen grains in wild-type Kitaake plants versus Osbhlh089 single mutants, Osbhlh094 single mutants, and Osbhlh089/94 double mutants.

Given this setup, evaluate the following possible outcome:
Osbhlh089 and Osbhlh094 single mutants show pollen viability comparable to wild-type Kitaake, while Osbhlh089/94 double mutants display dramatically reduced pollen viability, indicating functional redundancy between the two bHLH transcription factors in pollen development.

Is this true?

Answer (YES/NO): YES